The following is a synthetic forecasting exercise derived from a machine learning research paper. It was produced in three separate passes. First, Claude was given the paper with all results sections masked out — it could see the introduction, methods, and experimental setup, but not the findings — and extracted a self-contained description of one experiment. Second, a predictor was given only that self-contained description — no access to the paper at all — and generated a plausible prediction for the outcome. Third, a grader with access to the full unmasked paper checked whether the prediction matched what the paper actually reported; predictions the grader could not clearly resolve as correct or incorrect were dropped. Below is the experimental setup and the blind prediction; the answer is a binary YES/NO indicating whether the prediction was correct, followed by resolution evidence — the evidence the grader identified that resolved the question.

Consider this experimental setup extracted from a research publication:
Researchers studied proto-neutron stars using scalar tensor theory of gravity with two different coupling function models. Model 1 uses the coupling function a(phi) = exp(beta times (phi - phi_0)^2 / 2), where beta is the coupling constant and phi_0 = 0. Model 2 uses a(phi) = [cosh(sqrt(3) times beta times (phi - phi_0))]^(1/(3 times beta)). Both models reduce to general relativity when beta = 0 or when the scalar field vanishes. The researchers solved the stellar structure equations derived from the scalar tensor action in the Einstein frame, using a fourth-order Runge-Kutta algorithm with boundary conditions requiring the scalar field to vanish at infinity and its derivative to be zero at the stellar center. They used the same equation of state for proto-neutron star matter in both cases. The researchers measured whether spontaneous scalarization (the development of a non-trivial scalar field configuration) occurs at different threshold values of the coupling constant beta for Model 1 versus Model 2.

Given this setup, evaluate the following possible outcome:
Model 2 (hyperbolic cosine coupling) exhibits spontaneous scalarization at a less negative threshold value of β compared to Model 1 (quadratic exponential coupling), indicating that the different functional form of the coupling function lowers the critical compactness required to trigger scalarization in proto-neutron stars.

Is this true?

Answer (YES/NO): NO